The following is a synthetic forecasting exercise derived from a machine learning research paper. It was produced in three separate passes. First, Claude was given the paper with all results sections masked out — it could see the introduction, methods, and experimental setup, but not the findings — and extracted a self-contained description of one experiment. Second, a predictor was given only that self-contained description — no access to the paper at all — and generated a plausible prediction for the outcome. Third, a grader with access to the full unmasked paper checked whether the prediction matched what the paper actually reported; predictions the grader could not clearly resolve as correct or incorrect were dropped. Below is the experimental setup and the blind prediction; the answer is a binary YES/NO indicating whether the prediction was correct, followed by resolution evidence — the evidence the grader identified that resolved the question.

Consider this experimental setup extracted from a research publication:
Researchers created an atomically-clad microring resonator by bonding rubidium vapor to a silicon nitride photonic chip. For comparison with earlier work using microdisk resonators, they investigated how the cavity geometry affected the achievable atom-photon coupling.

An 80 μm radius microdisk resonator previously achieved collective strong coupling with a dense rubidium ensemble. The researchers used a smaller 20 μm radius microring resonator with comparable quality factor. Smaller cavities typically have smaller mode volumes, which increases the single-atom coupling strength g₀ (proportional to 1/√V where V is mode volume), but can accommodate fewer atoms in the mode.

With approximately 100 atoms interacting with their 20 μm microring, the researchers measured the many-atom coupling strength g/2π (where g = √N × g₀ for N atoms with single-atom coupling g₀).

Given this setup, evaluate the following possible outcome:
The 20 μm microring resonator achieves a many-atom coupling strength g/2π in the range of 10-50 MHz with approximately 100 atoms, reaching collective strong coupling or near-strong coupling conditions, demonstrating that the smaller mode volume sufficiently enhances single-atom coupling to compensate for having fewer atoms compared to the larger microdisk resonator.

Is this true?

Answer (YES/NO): NO